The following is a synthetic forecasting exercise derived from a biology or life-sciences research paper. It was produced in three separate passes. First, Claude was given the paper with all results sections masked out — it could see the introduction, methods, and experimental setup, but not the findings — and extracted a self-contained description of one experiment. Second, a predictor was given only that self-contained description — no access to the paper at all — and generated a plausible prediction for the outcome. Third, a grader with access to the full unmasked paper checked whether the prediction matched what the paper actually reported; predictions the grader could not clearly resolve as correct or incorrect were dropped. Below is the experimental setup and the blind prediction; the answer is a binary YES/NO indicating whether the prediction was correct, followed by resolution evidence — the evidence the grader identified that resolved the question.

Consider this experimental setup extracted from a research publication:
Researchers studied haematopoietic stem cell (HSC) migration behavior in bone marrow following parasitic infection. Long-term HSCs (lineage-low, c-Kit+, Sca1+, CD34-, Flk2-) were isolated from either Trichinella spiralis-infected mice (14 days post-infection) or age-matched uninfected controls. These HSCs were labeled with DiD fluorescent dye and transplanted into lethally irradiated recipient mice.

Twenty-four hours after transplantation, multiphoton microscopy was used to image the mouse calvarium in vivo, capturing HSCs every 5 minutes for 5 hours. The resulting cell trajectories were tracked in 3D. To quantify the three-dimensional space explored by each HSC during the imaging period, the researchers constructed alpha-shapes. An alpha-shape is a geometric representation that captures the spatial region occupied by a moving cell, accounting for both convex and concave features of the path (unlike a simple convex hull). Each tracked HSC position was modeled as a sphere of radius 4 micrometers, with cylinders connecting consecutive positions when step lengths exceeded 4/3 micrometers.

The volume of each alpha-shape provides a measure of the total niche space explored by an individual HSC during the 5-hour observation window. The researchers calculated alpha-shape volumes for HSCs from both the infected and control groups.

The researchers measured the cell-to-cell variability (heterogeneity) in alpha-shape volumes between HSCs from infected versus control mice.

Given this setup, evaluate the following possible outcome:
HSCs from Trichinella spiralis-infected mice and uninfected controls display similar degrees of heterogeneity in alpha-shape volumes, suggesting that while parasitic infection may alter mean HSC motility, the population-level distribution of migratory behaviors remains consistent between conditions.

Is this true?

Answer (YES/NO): NO